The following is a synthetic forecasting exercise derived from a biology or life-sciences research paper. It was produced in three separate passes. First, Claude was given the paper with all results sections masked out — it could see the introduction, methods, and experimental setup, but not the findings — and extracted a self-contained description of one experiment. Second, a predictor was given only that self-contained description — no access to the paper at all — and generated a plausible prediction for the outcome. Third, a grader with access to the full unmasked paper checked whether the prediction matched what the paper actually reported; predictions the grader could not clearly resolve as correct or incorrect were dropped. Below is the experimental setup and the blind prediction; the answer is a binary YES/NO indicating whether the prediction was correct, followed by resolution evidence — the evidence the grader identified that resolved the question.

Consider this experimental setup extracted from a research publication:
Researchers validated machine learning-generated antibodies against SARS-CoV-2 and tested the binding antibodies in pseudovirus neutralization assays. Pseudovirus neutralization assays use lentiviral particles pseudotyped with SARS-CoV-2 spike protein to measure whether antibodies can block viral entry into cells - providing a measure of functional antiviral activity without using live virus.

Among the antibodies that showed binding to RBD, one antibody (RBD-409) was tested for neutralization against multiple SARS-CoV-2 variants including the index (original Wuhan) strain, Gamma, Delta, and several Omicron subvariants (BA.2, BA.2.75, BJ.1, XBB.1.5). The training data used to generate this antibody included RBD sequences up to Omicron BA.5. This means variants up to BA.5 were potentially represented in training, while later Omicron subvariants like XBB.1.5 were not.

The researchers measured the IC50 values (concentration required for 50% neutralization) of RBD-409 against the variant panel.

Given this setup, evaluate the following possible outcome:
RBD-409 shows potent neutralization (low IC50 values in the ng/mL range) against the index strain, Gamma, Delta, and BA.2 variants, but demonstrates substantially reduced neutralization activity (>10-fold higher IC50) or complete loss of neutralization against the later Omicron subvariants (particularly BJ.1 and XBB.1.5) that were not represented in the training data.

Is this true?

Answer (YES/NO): NO